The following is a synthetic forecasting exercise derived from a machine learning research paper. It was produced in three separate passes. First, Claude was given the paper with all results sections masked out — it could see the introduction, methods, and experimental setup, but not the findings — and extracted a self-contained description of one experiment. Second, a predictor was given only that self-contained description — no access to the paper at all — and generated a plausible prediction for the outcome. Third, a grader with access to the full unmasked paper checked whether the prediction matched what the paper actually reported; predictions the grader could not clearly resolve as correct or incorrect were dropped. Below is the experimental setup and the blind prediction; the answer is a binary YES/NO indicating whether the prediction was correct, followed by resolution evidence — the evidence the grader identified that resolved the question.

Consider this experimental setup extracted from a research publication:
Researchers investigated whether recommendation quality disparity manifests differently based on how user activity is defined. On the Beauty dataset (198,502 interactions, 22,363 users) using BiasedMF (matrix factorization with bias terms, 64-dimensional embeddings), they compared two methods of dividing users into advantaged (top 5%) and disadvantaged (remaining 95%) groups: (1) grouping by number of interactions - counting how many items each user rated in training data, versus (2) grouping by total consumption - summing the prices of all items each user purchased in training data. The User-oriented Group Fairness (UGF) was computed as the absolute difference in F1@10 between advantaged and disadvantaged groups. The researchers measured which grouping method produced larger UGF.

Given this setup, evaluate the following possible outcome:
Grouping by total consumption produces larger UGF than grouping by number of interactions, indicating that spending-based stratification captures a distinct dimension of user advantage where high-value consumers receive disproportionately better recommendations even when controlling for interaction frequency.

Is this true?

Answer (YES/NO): NO